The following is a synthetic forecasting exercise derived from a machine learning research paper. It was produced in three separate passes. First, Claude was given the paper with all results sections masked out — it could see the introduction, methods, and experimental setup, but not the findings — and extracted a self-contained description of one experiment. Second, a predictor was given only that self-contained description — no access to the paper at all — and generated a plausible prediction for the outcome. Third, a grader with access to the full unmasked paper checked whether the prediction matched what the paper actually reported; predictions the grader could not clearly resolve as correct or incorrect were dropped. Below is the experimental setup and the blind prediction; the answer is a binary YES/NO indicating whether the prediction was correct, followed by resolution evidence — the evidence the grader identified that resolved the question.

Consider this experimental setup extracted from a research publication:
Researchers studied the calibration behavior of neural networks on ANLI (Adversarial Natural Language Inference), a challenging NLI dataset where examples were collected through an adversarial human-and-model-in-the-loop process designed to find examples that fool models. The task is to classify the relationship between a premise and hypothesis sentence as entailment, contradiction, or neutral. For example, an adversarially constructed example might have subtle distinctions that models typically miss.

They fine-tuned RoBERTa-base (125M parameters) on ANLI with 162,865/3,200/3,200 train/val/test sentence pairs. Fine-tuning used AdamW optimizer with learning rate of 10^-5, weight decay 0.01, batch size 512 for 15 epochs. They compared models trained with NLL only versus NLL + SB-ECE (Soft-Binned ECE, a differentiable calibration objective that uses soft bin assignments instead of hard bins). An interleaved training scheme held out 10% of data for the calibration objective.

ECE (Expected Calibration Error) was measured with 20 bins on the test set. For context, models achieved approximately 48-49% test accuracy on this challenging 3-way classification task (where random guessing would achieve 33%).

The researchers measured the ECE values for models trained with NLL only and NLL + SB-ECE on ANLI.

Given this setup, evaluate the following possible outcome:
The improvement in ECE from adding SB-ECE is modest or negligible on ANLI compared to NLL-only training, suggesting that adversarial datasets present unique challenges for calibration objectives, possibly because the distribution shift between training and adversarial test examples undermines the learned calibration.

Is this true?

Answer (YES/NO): YES